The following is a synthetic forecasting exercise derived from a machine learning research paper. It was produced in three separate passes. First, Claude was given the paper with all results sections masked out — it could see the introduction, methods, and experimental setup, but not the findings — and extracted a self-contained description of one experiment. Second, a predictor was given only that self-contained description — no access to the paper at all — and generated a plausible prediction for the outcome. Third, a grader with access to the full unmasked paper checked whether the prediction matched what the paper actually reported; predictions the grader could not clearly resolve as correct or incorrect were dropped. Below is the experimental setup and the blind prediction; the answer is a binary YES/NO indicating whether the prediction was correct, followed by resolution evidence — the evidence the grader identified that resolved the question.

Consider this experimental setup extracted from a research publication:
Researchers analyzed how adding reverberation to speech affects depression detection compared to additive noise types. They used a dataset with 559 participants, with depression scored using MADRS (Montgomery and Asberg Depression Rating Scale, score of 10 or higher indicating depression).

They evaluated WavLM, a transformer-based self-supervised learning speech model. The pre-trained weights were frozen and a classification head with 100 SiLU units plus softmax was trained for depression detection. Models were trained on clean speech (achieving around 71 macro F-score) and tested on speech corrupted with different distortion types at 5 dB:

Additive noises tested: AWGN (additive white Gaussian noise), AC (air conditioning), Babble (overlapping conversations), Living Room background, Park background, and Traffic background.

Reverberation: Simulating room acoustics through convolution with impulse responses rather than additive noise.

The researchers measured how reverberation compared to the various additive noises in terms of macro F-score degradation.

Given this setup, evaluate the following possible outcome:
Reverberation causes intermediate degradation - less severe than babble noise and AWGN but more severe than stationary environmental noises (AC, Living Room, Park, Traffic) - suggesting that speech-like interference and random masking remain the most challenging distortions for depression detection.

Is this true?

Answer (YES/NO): YES